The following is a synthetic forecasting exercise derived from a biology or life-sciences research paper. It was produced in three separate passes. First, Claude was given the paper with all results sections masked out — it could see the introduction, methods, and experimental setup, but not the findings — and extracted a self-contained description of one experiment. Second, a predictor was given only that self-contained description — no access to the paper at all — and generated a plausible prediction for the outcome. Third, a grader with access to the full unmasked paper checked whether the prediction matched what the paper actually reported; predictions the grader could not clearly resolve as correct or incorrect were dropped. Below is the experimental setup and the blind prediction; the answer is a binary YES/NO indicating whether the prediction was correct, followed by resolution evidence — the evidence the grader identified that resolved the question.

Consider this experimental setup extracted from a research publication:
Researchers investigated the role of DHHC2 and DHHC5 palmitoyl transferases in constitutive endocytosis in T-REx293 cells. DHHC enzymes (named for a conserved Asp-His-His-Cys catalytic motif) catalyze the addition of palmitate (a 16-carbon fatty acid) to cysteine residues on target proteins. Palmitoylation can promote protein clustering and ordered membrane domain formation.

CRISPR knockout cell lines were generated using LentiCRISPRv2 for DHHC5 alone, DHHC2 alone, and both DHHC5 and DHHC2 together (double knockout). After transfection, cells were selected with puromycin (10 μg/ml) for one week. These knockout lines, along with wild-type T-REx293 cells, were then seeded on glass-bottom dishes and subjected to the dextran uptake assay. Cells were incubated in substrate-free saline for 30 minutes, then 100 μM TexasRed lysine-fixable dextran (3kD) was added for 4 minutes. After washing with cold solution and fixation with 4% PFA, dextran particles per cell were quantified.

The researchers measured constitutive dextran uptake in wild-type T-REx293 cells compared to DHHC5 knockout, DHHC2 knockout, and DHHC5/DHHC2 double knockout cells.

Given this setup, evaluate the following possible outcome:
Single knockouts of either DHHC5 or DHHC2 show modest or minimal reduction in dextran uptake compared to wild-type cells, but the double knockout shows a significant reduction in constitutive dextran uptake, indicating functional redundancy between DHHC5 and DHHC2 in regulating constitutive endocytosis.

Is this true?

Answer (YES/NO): NO